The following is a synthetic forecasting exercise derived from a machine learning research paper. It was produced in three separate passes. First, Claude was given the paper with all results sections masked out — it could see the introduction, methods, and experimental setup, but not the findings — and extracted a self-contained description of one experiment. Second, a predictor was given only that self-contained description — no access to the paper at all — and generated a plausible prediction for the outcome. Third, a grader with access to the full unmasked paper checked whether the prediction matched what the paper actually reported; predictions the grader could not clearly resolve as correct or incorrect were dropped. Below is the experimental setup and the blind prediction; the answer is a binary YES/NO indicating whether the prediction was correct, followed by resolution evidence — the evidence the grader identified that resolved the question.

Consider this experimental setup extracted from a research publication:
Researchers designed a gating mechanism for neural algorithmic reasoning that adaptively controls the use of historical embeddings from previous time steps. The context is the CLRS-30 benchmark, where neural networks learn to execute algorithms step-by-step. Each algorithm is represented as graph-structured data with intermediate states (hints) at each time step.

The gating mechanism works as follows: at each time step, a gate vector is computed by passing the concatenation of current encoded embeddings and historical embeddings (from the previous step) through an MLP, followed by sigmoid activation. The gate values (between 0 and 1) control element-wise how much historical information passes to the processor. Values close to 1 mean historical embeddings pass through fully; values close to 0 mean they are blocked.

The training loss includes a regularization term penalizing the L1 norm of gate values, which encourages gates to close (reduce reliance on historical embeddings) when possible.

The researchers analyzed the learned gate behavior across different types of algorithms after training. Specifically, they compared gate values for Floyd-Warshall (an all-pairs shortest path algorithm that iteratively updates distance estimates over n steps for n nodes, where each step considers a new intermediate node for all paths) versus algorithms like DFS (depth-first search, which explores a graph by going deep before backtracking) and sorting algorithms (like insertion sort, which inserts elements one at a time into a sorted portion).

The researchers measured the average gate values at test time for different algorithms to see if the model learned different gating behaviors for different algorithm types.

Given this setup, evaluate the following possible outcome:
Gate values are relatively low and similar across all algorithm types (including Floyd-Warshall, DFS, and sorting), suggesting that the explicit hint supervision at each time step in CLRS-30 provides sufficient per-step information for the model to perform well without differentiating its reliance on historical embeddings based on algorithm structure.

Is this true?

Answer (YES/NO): YES